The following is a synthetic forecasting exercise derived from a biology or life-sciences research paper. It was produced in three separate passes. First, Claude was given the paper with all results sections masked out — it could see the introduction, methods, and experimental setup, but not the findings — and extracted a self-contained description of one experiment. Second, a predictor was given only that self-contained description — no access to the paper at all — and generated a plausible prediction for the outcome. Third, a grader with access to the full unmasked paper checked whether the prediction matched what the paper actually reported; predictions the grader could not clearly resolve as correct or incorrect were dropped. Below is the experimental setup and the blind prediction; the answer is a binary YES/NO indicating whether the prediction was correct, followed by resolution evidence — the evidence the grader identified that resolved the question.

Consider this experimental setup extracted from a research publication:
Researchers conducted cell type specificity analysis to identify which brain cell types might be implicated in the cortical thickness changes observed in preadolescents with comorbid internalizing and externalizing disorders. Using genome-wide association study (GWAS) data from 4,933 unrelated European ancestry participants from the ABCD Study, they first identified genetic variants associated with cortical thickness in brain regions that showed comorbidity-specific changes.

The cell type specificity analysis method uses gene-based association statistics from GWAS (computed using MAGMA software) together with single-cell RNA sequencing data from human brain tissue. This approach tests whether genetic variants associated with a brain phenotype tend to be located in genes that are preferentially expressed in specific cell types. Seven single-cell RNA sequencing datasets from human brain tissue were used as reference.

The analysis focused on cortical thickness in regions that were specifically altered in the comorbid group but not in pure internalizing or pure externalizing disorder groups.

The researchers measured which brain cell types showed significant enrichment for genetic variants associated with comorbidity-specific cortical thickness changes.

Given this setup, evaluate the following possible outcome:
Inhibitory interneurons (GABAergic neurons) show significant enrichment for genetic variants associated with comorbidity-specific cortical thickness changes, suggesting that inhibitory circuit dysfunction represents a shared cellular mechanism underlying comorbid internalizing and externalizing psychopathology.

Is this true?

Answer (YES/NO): NO